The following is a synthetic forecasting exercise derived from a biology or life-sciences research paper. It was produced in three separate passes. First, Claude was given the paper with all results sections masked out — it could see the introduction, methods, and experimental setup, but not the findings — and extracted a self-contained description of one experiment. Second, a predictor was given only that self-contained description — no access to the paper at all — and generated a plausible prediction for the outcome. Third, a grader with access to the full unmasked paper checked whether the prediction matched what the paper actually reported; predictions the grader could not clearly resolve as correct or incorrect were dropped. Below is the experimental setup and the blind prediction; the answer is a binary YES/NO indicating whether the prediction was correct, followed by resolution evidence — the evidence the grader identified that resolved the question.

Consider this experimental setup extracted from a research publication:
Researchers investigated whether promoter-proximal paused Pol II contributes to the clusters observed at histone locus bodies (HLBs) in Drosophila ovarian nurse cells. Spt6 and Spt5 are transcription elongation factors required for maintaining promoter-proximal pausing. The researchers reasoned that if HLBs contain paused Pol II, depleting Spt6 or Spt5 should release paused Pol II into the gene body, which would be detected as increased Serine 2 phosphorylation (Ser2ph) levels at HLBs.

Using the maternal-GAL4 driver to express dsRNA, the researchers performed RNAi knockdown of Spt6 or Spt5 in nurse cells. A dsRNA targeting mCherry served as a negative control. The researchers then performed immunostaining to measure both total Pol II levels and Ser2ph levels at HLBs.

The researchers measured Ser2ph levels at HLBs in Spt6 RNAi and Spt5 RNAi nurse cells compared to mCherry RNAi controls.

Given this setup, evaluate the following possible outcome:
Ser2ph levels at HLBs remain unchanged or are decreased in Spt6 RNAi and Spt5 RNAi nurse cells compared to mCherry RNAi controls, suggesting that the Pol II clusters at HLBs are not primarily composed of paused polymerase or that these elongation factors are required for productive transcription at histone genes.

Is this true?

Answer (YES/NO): NO